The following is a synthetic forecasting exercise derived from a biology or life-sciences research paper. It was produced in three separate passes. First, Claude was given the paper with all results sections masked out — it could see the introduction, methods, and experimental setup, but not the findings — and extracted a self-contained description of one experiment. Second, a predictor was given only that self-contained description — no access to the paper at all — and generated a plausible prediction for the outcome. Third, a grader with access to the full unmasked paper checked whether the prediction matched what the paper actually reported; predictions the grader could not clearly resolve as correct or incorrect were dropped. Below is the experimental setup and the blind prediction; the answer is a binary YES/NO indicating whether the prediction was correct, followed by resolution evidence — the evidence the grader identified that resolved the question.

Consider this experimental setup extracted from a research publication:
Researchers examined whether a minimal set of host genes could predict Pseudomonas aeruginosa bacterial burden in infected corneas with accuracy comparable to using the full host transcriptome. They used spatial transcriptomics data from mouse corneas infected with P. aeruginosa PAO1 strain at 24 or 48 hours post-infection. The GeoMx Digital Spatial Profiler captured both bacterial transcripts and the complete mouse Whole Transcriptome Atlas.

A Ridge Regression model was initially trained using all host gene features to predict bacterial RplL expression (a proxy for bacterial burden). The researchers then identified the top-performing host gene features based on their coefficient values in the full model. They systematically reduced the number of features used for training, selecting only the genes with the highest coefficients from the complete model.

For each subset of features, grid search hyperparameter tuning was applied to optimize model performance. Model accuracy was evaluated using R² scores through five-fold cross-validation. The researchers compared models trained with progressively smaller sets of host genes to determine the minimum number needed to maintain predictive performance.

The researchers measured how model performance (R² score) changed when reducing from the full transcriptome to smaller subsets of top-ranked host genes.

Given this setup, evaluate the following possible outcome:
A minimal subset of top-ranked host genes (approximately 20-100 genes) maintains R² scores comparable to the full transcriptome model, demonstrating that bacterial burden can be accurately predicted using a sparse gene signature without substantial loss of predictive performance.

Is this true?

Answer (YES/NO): NO